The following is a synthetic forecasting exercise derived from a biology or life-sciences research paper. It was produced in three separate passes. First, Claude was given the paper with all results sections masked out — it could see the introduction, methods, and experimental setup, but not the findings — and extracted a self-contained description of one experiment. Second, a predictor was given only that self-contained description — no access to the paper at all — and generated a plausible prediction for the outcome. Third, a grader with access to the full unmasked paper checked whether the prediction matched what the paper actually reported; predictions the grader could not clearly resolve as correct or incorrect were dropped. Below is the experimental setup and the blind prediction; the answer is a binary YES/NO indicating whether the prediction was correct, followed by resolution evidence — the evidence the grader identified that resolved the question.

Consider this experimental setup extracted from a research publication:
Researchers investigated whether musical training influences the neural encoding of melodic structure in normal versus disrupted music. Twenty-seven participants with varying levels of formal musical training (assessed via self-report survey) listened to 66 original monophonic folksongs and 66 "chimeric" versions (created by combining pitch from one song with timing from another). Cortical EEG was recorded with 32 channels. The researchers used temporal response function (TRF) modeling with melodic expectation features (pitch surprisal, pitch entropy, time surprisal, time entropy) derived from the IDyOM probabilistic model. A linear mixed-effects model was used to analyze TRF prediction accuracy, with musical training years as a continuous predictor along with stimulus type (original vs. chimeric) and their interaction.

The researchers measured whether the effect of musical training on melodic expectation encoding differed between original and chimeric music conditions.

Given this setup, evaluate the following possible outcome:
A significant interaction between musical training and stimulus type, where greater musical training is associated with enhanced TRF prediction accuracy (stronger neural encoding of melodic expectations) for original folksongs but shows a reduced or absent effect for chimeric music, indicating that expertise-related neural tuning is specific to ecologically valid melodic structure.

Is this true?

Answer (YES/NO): NO